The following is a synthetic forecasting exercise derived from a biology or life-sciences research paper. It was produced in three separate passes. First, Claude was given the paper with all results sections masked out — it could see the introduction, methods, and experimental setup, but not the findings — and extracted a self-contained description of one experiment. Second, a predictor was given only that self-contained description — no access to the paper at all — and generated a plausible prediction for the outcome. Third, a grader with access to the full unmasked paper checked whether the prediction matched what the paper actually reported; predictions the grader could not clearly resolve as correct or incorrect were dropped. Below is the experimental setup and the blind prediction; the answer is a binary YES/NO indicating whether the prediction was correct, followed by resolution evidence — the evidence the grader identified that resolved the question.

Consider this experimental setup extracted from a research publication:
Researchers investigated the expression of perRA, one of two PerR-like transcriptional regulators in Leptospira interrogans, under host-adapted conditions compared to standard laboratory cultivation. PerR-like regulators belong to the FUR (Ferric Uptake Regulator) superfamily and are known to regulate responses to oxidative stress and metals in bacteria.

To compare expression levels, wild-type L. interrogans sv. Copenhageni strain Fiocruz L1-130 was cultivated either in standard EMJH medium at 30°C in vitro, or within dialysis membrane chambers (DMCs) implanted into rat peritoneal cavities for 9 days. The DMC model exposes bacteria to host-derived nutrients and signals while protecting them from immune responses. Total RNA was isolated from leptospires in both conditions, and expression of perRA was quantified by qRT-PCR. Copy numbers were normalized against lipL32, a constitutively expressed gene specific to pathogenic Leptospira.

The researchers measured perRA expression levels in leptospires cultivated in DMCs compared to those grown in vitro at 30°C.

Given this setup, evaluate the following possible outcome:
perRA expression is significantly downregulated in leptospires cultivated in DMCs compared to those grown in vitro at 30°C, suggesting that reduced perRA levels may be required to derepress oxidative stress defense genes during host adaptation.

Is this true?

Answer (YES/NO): NO